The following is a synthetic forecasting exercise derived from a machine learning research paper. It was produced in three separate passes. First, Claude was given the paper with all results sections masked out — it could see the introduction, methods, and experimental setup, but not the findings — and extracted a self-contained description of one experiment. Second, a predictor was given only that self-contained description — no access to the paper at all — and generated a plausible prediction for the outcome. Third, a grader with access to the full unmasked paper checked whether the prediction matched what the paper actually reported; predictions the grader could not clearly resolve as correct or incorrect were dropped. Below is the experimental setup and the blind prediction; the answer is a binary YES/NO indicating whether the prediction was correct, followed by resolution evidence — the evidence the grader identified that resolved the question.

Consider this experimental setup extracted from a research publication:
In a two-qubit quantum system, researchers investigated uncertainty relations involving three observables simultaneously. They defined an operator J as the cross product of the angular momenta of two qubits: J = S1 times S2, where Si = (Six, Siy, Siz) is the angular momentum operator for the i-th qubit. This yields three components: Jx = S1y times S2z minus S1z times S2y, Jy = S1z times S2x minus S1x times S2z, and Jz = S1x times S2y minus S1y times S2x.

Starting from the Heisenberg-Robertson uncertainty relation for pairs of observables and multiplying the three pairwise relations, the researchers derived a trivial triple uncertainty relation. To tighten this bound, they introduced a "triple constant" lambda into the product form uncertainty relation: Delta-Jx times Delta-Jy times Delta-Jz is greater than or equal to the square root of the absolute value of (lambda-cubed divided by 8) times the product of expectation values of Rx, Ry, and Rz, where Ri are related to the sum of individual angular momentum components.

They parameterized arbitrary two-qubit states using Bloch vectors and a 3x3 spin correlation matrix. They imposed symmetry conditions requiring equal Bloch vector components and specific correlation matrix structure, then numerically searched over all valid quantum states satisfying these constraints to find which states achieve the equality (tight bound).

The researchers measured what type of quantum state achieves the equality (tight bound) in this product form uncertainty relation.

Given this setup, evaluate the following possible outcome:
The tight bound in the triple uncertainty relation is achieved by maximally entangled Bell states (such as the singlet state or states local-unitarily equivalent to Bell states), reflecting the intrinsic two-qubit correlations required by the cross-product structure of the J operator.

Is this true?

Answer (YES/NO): NO